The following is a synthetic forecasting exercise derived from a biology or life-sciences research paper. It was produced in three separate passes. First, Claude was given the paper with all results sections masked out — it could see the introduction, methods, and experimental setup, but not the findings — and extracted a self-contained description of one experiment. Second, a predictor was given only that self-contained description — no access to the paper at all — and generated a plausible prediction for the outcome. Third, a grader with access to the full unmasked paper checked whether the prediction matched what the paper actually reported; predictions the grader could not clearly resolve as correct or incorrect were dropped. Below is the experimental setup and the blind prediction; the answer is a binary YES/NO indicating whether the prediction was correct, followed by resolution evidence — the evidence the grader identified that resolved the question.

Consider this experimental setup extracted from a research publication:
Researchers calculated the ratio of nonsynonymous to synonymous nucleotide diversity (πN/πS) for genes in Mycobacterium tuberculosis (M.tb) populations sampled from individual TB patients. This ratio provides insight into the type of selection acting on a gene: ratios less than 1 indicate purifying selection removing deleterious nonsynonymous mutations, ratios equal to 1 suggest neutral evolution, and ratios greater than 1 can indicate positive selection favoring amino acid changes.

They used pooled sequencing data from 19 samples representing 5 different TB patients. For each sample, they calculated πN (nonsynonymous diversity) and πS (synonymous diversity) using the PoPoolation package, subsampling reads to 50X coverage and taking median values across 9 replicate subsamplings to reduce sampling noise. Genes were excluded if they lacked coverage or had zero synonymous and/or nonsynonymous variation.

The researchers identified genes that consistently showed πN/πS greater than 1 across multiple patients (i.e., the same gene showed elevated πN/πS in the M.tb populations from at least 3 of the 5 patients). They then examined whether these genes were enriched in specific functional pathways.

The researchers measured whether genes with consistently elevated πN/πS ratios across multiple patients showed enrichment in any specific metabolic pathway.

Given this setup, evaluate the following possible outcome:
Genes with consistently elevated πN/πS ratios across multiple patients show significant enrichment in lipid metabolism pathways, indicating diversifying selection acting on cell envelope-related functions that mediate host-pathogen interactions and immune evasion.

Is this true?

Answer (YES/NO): NO